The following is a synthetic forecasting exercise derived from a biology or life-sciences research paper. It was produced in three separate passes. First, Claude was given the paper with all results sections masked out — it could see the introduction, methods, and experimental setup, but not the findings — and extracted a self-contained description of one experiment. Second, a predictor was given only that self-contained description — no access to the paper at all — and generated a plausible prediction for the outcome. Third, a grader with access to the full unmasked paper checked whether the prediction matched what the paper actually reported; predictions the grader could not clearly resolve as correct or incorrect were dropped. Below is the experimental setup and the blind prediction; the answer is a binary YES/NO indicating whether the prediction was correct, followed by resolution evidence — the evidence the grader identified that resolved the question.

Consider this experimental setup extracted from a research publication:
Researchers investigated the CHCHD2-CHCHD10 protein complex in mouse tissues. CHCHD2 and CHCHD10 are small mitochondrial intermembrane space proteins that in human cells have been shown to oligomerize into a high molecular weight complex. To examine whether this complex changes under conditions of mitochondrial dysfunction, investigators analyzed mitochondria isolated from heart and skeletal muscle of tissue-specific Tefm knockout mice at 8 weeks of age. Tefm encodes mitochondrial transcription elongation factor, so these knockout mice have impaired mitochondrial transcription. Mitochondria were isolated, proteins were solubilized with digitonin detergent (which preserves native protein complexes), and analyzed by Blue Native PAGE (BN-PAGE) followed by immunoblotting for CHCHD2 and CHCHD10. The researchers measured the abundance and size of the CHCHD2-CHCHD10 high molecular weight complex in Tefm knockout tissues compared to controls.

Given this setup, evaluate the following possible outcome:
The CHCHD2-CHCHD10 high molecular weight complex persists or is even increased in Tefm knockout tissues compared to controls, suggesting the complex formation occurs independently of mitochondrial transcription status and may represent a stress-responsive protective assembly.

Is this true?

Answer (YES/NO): YES